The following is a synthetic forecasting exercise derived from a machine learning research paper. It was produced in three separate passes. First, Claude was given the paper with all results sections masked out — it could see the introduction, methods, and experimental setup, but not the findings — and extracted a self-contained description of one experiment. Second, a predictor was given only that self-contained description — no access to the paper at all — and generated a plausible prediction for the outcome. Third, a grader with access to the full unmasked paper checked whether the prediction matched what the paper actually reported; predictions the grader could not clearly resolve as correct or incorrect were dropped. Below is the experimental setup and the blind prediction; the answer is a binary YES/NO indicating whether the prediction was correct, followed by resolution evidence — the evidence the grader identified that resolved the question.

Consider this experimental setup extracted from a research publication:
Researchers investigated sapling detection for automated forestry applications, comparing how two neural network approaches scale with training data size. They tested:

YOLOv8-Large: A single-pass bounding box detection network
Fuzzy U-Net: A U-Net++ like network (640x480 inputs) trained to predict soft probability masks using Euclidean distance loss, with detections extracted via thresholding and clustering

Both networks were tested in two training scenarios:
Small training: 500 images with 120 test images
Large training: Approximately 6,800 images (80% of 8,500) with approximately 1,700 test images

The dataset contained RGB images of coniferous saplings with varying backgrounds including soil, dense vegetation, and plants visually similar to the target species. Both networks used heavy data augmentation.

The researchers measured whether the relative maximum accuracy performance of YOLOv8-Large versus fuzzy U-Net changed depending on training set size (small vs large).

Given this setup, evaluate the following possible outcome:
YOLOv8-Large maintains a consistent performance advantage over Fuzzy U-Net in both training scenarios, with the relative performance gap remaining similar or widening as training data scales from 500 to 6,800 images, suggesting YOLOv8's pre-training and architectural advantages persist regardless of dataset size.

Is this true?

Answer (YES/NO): NO